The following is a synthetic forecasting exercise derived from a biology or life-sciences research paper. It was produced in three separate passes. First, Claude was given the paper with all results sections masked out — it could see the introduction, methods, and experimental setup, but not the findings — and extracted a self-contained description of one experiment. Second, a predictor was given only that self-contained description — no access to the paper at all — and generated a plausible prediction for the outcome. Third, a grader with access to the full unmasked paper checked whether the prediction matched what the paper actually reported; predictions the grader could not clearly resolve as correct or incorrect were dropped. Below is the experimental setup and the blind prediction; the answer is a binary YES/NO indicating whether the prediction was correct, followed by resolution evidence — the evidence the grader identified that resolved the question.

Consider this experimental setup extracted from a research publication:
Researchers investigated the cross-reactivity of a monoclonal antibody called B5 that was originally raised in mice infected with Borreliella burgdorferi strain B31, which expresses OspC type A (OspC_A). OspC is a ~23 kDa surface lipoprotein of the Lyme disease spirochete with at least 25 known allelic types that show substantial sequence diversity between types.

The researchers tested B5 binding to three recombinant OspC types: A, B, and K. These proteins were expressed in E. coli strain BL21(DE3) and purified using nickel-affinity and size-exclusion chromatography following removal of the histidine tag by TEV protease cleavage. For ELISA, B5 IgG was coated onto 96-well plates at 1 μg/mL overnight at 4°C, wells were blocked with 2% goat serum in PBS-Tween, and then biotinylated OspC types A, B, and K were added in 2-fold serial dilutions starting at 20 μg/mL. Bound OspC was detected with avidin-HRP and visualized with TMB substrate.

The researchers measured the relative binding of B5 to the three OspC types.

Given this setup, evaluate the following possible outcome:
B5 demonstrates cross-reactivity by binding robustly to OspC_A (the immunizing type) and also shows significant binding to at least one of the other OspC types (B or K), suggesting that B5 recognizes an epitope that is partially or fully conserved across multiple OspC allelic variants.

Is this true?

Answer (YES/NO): NO